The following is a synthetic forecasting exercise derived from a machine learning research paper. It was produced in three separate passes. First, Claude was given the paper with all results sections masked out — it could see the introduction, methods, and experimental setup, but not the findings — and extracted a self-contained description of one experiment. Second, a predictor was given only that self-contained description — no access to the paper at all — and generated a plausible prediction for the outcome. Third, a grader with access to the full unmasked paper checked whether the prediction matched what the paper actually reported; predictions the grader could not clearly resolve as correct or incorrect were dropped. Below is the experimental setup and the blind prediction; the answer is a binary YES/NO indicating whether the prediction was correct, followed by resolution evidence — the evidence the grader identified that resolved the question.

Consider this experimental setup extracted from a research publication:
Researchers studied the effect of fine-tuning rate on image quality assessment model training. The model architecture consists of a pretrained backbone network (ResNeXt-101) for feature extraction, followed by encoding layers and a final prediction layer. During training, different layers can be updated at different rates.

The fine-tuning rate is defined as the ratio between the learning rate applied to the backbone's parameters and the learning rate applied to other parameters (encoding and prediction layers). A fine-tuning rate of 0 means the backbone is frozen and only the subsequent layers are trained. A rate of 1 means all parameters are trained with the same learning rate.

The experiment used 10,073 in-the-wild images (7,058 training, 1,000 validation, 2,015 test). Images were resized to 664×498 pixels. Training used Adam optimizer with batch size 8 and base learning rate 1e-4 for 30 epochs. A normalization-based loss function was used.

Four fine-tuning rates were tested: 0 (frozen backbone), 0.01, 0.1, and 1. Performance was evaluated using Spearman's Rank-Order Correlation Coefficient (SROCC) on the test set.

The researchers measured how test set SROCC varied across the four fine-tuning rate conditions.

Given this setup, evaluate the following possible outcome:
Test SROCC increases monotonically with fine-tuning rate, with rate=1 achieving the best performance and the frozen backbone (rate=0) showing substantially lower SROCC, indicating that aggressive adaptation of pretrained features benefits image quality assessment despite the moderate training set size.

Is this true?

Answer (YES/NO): NO